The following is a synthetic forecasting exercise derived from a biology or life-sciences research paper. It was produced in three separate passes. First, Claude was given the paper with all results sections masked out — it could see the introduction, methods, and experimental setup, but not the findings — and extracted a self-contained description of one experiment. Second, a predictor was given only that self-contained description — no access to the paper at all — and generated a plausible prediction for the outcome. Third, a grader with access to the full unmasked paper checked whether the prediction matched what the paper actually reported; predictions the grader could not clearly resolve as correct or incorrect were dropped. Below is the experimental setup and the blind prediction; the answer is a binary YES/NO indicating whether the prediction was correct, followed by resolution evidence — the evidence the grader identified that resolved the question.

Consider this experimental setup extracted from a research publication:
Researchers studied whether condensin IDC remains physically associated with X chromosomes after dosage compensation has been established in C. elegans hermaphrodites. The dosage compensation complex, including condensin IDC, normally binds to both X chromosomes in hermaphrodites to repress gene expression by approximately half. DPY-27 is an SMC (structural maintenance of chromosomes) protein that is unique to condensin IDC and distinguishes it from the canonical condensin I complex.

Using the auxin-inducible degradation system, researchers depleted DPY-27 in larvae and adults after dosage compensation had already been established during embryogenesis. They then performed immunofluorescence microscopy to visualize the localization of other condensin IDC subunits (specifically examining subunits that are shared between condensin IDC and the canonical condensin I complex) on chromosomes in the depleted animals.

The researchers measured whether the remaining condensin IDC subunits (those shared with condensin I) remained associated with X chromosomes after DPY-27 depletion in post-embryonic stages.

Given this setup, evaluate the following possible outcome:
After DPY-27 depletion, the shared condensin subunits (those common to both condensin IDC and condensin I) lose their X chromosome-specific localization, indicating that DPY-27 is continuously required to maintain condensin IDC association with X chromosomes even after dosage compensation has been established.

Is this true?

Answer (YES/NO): YES